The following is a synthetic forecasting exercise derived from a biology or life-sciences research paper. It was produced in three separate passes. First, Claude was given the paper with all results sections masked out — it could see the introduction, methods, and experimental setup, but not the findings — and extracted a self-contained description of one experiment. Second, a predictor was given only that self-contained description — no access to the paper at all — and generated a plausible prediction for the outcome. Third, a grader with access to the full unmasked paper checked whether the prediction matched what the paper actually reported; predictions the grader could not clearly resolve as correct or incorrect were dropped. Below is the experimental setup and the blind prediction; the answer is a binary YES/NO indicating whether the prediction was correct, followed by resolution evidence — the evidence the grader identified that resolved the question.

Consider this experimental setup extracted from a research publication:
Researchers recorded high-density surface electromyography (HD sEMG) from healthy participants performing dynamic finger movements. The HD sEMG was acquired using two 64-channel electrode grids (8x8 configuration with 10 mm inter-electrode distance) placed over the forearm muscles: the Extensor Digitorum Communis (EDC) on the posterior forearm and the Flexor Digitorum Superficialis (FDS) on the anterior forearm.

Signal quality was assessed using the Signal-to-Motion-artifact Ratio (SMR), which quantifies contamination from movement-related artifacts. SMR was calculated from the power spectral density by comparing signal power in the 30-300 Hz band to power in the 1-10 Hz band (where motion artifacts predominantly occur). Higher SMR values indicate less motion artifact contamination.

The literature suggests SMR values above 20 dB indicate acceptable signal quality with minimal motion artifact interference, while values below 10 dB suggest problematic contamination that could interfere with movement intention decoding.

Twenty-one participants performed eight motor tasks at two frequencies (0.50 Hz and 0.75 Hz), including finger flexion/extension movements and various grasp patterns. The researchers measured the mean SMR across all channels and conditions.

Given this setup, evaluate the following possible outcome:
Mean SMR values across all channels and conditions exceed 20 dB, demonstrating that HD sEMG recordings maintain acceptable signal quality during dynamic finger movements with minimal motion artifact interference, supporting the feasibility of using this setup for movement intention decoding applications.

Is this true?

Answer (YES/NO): YES